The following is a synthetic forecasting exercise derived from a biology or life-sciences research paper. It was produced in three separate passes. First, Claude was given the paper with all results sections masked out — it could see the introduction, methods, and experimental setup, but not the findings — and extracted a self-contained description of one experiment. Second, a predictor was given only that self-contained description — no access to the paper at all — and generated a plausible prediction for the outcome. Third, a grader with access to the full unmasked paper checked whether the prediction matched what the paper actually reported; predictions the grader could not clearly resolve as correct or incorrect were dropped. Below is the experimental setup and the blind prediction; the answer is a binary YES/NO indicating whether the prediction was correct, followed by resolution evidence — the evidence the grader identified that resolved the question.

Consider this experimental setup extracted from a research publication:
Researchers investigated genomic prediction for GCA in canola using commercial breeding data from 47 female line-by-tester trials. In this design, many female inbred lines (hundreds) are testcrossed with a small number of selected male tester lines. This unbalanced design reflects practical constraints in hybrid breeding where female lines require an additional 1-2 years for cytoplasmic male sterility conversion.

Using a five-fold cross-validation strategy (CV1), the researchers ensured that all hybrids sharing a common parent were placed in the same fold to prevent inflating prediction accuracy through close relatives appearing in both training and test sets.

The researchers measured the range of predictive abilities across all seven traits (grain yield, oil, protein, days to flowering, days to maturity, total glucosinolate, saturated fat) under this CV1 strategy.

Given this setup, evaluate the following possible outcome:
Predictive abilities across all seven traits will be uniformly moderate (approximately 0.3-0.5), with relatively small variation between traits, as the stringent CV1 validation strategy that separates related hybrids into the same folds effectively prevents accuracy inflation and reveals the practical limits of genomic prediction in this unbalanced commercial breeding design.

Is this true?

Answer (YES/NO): NO